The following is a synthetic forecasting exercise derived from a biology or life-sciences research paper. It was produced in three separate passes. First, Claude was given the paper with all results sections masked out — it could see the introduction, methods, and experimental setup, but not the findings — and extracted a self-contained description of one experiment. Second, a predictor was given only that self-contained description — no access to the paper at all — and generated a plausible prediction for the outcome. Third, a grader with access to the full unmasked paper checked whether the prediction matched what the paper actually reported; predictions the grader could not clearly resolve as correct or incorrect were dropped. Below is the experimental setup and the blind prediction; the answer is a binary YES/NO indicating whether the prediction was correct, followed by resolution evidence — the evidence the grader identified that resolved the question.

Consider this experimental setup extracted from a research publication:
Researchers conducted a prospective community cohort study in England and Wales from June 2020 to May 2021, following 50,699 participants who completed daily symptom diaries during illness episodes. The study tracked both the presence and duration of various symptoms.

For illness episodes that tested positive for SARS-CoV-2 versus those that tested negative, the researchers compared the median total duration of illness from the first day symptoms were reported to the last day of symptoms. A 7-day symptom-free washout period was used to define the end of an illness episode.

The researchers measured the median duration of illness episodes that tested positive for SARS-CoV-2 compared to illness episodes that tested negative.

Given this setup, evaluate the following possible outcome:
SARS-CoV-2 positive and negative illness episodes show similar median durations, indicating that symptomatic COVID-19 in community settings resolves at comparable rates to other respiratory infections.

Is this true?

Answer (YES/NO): NO